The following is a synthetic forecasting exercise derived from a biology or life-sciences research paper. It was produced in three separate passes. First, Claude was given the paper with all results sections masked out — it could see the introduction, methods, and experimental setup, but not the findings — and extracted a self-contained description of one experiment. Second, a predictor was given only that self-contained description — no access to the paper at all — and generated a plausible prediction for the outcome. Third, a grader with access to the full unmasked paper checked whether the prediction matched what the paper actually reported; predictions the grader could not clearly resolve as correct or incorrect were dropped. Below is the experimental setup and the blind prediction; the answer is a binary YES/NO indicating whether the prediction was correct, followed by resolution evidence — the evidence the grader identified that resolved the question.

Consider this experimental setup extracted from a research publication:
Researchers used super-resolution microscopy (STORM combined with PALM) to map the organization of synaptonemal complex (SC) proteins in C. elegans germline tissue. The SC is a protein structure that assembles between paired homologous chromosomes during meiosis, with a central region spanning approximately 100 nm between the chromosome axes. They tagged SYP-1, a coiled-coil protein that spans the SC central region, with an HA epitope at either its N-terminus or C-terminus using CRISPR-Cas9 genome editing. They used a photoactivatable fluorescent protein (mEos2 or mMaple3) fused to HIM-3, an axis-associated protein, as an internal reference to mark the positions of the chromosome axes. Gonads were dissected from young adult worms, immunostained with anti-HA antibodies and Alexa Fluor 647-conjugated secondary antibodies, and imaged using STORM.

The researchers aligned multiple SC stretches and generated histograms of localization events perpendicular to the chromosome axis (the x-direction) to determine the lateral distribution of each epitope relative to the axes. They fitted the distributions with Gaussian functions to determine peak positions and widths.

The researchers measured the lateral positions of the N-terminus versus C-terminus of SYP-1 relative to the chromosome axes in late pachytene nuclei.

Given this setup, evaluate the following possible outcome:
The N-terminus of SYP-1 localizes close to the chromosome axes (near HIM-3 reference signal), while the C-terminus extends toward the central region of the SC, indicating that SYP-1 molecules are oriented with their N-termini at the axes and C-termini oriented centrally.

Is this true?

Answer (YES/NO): NO